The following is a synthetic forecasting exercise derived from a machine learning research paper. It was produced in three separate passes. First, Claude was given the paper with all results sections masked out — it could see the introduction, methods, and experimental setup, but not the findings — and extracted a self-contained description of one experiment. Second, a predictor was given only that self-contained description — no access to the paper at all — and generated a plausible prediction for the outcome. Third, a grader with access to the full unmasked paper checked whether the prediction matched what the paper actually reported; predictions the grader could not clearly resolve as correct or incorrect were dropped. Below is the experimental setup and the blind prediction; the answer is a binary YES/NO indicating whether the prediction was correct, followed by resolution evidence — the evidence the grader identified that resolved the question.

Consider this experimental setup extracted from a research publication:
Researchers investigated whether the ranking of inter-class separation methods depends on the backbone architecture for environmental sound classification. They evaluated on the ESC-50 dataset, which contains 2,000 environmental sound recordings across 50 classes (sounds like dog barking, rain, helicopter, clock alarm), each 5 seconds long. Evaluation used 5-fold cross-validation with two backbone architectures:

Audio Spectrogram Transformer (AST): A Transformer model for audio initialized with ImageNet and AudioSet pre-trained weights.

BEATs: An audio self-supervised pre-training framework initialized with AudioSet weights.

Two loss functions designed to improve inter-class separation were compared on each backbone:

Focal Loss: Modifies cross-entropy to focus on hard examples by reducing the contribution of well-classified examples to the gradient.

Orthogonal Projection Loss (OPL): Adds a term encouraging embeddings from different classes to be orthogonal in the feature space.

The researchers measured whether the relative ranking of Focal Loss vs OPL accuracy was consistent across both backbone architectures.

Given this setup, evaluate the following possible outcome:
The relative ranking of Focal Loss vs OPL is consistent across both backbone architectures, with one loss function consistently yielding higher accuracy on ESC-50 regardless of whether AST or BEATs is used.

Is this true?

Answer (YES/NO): NO